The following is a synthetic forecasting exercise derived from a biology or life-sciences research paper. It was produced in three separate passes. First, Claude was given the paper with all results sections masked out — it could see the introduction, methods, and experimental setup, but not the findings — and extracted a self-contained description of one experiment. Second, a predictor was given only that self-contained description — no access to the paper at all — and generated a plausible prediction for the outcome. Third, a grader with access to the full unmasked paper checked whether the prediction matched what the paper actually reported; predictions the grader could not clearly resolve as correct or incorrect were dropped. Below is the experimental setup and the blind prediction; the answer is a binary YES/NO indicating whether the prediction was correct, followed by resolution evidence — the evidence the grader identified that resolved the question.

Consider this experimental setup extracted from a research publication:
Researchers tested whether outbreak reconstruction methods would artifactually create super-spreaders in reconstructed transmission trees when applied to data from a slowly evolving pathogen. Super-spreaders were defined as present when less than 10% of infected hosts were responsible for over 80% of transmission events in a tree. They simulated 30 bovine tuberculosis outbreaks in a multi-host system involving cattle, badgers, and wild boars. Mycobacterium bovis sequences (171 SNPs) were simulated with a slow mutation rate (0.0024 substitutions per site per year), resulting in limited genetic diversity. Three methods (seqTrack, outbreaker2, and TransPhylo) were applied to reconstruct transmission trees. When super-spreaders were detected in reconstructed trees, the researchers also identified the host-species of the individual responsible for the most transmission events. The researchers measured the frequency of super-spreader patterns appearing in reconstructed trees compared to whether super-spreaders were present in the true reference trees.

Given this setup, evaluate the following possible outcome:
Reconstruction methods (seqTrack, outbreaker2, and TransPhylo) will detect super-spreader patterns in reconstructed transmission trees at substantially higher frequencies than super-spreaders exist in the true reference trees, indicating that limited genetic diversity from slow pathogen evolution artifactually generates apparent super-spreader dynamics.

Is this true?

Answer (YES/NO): NO